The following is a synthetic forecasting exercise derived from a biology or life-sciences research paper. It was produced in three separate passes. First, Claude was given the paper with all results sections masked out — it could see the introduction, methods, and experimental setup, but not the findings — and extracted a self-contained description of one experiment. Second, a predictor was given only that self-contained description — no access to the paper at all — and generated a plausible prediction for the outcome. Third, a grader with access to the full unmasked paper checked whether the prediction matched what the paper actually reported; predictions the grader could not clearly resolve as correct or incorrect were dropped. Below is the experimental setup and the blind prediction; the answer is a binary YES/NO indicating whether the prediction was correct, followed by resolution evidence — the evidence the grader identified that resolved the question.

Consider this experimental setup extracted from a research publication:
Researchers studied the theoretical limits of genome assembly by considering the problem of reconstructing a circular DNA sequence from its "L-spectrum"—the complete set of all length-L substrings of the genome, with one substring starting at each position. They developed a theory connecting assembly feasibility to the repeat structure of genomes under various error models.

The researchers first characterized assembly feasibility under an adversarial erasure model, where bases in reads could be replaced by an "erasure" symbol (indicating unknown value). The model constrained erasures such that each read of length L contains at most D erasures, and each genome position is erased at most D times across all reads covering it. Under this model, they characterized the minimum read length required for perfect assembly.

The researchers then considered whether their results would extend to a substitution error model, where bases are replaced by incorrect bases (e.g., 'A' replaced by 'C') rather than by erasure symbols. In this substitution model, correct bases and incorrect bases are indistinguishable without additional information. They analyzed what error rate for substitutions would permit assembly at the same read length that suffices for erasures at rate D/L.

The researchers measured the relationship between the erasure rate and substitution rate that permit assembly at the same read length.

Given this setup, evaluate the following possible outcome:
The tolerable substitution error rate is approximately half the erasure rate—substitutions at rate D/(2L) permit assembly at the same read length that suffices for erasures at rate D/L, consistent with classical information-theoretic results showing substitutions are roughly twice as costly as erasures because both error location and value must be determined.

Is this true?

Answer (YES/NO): YES